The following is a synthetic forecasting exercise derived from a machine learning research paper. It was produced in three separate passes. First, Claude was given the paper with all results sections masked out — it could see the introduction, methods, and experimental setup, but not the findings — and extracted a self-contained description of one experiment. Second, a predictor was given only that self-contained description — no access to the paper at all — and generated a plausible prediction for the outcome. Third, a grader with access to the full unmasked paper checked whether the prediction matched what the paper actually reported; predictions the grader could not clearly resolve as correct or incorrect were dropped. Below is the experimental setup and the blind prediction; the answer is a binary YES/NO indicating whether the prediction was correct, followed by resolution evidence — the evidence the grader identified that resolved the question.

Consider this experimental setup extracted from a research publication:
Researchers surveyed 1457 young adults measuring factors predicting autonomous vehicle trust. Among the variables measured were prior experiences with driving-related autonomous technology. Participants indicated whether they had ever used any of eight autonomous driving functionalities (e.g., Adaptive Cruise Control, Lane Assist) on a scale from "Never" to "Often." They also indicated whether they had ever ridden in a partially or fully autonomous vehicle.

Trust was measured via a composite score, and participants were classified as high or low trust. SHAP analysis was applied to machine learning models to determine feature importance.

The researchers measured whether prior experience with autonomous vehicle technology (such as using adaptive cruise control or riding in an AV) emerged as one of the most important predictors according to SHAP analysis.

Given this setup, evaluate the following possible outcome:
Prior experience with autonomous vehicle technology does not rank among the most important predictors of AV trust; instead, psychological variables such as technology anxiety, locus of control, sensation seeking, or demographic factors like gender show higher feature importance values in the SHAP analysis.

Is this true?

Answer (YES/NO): NO